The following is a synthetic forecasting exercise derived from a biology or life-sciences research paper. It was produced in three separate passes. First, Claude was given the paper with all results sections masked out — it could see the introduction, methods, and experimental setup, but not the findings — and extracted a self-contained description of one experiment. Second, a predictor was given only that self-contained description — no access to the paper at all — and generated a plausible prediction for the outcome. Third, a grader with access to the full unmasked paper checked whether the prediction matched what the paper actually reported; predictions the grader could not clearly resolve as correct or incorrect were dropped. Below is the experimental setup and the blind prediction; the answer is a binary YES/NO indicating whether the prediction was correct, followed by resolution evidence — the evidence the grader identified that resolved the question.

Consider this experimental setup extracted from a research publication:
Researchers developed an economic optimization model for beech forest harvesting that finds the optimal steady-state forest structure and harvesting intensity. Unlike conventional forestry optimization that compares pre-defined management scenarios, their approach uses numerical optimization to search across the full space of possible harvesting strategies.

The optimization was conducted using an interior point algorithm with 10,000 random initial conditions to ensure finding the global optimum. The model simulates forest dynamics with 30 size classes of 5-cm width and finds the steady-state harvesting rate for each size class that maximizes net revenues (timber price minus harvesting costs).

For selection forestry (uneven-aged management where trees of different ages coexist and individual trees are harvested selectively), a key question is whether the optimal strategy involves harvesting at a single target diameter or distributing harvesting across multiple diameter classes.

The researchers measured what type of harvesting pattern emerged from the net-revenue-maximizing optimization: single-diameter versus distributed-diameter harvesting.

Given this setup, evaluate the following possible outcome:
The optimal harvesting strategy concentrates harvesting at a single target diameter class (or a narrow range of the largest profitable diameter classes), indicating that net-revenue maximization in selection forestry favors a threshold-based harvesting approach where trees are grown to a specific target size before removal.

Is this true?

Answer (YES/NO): YES